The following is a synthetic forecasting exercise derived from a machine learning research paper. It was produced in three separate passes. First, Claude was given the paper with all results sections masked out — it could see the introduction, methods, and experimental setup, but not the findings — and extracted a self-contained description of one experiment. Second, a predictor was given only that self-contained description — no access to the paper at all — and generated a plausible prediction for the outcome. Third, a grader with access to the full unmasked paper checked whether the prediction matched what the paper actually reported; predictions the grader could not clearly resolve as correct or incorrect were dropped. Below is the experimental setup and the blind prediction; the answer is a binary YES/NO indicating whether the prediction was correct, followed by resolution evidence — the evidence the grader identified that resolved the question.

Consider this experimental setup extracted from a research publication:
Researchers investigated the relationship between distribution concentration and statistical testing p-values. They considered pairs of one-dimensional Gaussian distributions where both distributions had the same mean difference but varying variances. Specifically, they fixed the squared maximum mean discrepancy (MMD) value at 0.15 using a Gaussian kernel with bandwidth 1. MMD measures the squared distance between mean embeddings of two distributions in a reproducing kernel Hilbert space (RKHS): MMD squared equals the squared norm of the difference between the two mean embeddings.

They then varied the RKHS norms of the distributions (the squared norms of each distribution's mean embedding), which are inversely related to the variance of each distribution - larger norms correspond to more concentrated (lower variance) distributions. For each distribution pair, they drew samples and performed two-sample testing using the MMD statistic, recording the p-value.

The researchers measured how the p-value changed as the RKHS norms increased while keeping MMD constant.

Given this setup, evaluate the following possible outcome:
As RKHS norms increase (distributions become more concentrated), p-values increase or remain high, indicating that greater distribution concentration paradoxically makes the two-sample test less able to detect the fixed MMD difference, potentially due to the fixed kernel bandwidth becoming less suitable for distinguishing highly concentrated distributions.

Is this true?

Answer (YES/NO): NO